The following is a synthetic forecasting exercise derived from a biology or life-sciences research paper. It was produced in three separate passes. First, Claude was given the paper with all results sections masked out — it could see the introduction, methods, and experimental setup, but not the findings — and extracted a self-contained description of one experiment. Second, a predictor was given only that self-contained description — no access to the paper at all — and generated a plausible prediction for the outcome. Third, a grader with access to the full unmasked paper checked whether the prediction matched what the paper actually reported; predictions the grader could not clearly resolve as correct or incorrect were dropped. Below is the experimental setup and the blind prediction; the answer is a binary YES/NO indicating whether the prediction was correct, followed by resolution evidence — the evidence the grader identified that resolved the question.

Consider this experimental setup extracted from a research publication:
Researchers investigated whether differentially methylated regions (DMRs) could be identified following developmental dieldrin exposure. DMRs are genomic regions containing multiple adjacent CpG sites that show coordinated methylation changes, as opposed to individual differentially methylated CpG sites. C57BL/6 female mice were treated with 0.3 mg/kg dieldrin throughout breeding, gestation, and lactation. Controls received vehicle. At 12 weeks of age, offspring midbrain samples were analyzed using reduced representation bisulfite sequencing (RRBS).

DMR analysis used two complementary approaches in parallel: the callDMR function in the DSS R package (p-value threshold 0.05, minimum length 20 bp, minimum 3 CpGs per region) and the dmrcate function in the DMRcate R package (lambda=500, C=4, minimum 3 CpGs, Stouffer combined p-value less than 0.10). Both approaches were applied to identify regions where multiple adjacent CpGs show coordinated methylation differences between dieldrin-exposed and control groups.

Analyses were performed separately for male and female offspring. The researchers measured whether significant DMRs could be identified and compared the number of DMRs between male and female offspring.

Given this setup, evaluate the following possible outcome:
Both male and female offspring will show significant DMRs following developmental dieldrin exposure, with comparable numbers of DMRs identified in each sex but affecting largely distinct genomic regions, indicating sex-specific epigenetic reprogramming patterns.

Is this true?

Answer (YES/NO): NO